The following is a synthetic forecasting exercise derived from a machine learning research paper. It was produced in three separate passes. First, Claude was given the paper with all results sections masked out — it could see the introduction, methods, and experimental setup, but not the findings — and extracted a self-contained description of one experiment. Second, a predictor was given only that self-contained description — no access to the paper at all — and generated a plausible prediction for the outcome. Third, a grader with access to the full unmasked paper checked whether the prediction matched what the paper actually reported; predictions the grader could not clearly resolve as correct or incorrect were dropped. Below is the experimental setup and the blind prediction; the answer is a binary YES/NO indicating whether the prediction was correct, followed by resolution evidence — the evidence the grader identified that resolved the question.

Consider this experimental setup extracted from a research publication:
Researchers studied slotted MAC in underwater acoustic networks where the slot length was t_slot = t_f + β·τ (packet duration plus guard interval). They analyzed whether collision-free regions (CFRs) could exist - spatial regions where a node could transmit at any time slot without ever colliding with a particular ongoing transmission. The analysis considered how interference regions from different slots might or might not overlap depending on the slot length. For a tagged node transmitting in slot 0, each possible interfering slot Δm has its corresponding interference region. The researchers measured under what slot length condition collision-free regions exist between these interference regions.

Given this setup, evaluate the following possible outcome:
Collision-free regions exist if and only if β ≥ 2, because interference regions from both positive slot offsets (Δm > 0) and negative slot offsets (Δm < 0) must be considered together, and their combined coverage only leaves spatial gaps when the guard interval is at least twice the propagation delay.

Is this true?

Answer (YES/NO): NO